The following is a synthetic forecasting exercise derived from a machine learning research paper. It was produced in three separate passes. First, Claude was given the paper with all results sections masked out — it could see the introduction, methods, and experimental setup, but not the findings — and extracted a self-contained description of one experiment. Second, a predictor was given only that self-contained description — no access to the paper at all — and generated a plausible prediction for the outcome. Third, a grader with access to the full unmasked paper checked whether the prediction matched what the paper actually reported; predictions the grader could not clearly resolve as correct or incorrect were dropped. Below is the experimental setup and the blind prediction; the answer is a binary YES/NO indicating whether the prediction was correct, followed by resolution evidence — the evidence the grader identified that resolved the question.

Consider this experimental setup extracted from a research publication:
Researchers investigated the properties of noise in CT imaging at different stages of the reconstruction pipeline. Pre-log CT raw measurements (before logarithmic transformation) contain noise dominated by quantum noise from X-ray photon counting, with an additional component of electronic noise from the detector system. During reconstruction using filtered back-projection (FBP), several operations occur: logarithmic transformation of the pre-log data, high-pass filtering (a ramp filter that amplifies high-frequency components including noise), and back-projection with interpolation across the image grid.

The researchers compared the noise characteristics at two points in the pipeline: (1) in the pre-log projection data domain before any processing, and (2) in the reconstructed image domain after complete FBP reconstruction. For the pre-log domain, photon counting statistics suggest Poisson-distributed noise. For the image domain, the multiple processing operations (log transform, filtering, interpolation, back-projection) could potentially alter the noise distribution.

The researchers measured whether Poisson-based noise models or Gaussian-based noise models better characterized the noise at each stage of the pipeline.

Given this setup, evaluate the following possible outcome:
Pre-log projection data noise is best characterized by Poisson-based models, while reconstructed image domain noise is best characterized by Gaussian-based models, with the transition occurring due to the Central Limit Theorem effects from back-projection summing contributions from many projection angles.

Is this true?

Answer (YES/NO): NO